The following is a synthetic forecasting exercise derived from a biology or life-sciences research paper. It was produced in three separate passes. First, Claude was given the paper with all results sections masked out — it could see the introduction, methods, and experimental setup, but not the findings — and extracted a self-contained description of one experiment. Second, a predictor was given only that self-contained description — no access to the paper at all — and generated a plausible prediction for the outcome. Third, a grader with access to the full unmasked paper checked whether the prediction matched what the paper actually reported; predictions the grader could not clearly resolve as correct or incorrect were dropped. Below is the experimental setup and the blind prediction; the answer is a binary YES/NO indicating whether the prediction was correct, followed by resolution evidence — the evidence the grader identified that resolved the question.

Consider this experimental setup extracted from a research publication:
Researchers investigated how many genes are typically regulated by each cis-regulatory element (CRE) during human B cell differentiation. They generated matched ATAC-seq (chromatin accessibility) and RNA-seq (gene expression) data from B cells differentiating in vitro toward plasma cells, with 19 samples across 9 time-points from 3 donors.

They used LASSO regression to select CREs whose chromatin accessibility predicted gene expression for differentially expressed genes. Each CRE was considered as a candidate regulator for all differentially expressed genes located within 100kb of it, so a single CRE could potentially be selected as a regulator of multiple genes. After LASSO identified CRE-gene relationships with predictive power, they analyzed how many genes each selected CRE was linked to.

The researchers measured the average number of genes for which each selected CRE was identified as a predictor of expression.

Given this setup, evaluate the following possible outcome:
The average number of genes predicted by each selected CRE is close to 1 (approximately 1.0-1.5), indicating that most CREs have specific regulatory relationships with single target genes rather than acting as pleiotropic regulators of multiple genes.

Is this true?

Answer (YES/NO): NO